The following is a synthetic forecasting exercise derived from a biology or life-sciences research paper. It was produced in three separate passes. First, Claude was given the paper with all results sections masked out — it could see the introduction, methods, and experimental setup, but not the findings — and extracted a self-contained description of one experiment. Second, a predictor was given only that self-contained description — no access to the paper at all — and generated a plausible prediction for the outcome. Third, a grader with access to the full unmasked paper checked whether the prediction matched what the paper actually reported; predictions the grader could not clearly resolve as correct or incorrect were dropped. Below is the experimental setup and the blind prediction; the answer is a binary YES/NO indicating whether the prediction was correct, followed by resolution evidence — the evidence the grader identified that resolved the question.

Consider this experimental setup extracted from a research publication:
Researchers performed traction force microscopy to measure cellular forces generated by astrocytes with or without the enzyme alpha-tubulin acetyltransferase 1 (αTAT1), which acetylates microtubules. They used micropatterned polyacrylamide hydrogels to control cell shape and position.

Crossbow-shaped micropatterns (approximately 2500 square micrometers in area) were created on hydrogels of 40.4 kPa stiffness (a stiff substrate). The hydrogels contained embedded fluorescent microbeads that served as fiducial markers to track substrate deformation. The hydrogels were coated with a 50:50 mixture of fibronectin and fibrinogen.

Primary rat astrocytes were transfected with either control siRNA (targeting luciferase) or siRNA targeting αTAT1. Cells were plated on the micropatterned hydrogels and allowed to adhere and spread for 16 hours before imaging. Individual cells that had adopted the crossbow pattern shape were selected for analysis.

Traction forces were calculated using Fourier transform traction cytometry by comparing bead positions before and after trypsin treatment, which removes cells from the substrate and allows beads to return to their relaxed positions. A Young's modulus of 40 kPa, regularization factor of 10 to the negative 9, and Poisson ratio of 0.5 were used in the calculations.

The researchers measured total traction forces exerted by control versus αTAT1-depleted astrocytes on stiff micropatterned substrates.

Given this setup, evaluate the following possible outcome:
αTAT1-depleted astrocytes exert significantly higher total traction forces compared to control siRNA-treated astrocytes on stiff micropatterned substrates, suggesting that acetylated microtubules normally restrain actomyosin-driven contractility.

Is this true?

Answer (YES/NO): NO